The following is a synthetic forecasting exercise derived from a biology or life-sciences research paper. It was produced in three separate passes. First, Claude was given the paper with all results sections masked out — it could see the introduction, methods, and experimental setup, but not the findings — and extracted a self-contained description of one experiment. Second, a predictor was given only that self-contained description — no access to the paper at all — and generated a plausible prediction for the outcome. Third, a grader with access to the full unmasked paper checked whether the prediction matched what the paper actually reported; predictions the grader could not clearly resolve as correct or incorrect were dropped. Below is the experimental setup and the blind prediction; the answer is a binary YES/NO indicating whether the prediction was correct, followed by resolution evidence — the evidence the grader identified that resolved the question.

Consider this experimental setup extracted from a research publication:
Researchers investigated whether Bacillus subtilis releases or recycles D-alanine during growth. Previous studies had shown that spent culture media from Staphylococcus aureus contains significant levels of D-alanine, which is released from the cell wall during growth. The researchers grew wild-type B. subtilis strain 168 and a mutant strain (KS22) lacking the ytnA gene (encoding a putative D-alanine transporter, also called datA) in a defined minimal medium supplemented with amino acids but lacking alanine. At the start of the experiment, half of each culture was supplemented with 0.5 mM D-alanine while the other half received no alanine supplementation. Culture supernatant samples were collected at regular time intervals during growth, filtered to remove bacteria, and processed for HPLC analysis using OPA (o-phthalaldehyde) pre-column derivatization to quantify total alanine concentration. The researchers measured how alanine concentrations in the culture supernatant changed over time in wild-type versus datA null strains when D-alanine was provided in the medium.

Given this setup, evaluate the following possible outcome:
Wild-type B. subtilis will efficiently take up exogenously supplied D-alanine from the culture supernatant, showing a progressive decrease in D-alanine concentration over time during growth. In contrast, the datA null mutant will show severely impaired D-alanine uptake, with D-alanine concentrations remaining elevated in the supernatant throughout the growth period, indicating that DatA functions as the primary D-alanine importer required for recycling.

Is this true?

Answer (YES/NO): YES